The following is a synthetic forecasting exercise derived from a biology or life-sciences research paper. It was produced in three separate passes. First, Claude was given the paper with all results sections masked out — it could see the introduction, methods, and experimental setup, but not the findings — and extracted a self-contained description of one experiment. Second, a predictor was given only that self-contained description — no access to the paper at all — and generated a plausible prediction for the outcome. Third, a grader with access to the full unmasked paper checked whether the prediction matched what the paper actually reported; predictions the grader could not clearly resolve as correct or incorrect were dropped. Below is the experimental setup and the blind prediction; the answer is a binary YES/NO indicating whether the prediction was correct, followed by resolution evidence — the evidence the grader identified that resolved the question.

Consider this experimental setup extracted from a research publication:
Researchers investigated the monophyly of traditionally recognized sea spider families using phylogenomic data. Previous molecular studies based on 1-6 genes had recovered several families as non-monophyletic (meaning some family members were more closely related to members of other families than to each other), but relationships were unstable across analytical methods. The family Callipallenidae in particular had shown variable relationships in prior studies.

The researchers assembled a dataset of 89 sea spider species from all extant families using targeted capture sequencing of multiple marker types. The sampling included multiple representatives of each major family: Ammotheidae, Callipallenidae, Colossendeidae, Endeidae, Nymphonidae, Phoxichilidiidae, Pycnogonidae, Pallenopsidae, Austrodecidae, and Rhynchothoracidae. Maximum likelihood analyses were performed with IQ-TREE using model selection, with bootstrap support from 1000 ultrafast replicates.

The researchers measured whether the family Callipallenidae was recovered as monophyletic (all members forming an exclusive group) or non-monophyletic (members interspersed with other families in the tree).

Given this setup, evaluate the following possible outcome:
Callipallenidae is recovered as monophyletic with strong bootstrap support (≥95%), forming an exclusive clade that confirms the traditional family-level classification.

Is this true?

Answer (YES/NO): NO